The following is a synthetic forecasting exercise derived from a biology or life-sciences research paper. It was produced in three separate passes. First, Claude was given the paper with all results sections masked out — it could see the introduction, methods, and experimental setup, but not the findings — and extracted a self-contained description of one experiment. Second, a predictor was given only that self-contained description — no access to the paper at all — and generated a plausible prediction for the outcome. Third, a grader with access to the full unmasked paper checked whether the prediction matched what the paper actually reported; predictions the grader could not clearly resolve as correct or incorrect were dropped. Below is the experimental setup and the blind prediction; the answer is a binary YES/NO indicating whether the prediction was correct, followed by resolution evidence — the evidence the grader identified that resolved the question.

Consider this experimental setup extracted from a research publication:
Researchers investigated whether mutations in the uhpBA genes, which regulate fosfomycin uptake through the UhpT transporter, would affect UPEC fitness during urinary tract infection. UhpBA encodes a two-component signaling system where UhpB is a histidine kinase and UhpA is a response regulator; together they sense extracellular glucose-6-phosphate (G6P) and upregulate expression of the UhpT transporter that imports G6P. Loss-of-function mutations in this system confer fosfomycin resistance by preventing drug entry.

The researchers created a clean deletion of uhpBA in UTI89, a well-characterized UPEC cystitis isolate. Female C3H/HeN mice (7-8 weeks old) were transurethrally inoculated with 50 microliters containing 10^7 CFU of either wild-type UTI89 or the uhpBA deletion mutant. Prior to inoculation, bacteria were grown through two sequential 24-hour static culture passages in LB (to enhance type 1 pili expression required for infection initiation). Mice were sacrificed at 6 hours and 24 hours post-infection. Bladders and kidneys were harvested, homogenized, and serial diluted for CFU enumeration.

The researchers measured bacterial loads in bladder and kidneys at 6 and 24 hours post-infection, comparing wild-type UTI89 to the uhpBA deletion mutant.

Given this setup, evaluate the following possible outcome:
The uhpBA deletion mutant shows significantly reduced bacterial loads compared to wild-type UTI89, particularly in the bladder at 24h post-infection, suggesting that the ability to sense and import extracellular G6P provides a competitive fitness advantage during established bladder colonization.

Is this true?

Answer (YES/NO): NO